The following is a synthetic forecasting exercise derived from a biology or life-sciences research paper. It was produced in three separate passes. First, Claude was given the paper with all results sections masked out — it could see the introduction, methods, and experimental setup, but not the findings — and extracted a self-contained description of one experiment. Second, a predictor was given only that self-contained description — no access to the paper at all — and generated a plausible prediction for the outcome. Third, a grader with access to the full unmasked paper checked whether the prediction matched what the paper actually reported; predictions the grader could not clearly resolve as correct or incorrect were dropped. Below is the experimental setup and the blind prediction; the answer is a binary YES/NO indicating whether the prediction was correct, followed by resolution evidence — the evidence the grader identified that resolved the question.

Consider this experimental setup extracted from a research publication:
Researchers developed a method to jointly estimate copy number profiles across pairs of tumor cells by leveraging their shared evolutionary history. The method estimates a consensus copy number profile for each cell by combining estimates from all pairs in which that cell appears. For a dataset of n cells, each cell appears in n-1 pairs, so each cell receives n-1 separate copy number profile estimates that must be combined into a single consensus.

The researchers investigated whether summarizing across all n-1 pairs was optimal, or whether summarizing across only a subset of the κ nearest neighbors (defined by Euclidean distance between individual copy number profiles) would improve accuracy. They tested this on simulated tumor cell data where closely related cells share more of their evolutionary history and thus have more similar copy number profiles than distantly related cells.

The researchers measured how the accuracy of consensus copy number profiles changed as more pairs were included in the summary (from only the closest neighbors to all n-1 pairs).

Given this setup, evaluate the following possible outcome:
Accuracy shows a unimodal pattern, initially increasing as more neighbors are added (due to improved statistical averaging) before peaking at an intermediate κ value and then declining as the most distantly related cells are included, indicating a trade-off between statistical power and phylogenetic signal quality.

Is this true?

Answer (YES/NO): YES